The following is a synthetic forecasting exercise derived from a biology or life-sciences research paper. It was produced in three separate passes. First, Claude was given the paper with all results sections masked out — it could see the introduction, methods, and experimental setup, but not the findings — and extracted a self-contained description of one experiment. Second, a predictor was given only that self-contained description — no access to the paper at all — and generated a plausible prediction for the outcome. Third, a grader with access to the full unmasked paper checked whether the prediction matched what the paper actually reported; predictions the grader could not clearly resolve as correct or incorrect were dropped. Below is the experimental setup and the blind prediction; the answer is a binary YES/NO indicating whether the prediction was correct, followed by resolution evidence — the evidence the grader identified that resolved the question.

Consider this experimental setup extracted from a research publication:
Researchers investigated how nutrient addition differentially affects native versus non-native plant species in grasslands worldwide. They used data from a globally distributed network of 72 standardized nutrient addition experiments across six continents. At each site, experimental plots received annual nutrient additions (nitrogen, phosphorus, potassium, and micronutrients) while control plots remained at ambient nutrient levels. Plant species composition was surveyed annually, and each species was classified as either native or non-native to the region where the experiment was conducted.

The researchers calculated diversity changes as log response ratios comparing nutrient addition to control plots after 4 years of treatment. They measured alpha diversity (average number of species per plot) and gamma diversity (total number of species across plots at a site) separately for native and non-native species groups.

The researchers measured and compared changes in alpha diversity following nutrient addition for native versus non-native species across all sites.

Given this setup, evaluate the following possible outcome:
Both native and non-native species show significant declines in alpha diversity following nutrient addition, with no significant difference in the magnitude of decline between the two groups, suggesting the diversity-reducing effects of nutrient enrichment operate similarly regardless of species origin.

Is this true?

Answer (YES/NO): NO